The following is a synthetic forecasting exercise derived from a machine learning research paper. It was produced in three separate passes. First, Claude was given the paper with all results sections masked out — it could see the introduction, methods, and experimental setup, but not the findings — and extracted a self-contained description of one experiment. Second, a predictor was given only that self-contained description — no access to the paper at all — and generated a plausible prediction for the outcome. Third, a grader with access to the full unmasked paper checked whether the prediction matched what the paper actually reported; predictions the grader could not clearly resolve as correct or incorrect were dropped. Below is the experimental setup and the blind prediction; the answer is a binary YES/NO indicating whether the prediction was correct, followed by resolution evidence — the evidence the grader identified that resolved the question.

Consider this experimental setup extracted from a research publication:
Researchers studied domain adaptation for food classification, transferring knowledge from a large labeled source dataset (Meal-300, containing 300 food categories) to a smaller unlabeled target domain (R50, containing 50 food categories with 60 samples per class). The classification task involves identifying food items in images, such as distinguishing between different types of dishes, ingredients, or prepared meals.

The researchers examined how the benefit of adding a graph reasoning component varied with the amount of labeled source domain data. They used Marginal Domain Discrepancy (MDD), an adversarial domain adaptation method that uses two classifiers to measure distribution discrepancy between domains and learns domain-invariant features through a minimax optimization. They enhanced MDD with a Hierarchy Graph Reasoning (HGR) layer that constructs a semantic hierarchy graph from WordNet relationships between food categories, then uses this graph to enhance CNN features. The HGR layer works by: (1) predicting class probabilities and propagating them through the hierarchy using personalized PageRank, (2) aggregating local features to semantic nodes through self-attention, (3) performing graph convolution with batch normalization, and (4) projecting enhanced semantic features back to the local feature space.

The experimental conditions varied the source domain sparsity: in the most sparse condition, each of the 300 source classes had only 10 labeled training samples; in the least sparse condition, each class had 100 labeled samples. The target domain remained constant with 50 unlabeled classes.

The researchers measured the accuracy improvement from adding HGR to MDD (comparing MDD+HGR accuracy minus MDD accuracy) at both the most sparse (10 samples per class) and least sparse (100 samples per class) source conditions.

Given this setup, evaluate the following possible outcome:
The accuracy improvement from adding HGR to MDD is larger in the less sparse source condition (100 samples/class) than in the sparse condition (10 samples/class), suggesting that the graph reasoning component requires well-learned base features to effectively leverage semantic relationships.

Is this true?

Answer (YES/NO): YES